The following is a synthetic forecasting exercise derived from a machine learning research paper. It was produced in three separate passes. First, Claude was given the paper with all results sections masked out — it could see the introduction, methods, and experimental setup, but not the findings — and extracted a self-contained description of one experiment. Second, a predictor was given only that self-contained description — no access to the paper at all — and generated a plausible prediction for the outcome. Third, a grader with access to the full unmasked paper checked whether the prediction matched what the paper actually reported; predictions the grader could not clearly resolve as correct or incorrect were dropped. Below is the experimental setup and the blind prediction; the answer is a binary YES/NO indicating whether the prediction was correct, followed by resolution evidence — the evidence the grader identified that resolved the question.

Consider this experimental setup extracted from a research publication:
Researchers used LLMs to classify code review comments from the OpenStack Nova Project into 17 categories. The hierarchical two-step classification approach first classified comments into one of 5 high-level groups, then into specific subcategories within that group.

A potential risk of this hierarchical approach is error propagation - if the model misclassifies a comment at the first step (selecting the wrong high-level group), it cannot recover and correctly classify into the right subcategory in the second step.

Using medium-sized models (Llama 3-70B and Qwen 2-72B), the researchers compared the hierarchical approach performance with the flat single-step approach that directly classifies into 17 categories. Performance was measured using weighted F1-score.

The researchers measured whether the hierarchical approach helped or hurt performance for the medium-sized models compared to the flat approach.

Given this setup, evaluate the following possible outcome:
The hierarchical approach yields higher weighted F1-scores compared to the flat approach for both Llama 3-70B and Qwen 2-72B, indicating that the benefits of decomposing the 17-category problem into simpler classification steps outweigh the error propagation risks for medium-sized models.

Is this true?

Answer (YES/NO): YES